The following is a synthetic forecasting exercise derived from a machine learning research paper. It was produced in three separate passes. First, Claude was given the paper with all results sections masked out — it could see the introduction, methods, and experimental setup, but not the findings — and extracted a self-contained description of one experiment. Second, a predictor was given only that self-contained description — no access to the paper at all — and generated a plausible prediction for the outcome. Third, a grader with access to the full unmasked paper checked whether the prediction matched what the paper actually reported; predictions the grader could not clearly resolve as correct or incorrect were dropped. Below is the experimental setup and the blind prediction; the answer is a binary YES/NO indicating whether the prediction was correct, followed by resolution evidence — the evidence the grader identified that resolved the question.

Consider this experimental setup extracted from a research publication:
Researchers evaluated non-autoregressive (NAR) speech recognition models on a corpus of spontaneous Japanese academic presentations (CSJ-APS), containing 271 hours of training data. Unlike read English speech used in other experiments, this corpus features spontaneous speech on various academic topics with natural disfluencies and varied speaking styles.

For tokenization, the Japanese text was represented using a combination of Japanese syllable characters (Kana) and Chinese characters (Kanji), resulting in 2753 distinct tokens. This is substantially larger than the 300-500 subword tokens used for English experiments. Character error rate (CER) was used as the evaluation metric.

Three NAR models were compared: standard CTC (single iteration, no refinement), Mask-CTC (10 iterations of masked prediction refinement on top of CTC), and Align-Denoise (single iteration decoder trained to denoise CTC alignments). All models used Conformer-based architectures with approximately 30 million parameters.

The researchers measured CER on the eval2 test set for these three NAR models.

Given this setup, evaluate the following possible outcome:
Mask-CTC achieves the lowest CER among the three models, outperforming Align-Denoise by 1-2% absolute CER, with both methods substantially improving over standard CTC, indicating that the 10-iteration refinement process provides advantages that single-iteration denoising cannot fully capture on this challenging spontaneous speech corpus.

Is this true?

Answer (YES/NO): NO